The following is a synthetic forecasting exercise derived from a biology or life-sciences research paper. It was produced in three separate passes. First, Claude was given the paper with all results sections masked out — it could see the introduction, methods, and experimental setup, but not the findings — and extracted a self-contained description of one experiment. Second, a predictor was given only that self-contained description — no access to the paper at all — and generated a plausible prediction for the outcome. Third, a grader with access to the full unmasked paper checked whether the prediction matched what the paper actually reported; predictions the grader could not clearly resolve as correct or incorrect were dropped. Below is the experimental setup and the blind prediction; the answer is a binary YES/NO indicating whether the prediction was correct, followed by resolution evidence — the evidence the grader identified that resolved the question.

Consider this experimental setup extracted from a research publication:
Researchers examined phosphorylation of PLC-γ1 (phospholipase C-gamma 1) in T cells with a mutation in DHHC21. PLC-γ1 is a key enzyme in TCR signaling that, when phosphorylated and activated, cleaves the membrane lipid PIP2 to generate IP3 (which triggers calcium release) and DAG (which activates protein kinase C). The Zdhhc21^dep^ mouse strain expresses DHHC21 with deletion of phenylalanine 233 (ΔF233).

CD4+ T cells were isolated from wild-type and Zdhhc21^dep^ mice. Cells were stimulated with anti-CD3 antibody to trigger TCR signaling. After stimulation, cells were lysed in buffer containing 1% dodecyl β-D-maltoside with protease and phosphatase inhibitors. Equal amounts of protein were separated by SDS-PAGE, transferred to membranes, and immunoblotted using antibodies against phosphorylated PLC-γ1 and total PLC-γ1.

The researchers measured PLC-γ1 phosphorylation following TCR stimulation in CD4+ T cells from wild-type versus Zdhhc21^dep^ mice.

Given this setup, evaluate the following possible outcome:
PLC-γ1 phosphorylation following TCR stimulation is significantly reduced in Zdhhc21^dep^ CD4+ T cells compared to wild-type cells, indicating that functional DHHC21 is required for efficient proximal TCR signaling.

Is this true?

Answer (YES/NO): YES